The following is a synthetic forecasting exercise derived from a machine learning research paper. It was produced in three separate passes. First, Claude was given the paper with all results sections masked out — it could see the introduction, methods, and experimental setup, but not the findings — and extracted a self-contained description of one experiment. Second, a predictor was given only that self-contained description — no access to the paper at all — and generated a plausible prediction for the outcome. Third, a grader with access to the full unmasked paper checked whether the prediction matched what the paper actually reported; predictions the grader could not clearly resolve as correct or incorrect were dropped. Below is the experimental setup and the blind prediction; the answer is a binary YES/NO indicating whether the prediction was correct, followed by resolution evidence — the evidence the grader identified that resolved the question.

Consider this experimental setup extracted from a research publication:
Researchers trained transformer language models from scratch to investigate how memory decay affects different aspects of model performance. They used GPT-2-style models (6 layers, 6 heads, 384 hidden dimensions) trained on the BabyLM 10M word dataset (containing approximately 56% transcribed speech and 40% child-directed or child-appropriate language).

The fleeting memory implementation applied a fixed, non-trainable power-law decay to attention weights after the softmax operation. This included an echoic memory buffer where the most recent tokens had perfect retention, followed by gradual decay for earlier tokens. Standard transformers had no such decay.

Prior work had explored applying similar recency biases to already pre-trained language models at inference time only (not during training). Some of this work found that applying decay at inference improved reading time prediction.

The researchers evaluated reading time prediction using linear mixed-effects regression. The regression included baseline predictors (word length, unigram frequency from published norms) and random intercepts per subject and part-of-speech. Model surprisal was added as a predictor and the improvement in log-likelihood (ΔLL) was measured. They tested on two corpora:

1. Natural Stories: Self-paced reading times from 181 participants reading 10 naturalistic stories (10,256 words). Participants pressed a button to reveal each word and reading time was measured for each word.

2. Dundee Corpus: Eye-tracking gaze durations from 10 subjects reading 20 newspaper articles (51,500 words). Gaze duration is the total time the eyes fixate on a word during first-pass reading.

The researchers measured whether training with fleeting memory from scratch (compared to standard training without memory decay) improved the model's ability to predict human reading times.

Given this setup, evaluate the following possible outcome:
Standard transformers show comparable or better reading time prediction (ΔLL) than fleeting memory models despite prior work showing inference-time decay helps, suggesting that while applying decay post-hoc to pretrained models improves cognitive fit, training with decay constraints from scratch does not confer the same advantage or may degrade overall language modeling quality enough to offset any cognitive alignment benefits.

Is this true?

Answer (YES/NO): YES